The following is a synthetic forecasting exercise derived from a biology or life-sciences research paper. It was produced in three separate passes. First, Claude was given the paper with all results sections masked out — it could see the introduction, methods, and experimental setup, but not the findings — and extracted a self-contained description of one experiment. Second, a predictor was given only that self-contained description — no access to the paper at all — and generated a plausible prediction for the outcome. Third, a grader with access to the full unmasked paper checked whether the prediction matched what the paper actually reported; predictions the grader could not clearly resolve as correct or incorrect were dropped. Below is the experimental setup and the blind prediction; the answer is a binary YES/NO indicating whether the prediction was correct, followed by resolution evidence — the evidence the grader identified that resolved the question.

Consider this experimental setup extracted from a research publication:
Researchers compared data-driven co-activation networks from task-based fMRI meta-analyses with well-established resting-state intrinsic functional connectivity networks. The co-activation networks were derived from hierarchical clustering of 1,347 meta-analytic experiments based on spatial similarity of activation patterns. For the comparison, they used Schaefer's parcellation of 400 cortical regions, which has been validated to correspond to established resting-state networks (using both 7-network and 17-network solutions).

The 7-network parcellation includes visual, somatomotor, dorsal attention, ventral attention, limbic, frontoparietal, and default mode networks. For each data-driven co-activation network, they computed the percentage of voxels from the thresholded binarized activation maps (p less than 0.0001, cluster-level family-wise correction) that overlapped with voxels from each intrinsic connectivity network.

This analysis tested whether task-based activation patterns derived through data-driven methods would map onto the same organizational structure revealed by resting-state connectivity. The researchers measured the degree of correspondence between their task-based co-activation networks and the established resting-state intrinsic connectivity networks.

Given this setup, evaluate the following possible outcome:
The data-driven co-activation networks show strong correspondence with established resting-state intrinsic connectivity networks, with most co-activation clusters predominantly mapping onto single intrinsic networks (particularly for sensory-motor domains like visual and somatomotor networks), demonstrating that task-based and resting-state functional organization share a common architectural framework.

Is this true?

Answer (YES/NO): NO